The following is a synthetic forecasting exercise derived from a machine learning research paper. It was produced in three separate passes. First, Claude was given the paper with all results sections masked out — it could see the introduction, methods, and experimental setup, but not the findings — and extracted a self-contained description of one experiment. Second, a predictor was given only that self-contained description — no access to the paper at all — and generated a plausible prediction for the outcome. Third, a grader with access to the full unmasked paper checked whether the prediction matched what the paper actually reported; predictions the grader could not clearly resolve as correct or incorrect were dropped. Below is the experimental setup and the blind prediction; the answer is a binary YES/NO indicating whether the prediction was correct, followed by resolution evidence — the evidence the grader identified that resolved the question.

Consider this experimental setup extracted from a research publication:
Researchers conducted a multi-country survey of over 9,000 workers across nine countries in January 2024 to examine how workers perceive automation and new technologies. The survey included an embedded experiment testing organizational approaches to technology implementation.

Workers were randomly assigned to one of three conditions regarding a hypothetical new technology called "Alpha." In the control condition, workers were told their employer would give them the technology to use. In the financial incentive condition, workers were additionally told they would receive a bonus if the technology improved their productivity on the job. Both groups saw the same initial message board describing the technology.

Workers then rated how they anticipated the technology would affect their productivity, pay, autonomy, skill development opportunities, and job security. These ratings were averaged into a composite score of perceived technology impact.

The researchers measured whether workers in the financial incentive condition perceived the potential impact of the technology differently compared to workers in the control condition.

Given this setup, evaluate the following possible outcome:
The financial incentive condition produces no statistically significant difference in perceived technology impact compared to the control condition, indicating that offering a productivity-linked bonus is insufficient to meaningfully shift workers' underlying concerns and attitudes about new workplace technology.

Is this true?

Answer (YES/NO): NO